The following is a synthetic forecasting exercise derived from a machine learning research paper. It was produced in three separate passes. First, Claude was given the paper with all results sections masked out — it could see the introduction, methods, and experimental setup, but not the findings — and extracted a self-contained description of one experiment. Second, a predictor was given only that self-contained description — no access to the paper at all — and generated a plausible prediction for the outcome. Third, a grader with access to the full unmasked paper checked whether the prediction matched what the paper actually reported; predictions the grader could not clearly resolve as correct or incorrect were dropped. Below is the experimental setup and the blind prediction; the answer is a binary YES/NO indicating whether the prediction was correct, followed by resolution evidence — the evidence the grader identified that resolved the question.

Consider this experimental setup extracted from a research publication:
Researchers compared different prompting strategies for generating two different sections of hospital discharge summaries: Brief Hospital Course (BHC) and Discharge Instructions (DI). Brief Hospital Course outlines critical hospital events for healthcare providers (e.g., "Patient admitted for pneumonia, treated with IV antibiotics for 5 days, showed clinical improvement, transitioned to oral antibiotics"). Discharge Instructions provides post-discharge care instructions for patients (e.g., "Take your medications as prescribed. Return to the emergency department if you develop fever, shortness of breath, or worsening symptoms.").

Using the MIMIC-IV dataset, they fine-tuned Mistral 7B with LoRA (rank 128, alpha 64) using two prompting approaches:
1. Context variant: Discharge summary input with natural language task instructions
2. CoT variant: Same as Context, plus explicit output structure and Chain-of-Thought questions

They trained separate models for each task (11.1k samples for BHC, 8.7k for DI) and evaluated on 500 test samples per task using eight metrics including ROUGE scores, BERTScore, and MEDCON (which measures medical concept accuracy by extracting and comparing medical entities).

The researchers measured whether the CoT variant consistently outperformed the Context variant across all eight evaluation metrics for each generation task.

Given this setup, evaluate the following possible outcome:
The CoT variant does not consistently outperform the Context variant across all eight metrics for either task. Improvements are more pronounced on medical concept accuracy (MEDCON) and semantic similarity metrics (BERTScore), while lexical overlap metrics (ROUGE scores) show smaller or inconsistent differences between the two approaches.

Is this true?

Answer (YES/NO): NO